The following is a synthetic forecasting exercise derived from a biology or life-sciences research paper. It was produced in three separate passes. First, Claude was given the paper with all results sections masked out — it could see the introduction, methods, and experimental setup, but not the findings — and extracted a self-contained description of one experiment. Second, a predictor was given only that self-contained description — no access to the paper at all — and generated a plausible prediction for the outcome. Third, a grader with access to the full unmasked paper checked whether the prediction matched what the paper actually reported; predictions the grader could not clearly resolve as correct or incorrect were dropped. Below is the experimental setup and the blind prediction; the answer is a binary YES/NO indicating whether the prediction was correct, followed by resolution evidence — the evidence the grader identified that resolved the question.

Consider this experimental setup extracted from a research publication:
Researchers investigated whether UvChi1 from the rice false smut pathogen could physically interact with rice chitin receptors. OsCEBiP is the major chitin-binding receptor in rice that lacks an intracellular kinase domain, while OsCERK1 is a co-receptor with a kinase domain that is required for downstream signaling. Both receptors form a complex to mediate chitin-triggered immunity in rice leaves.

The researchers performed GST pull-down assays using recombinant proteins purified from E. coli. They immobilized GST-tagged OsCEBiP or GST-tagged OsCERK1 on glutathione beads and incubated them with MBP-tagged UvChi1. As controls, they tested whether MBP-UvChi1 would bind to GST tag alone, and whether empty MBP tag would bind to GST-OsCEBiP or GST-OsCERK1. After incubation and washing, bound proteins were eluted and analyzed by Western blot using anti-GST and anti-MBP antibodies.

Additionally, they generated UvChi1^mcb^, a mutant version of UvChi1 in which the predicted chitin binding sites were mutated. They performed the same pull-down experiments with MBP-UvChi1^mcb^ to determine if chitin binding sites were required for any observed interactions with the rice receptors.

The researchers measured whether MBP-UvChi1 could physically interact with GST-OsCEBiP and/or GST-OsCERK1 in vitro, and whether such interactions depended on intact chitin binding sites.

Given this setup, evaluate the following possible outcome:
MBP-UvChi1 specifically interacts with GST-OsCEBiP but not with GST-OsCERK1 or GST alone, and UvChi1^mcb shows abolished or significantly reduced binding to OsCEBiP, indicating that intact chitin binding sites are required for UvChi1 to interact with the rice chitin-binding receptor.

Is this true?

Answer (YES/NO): NO